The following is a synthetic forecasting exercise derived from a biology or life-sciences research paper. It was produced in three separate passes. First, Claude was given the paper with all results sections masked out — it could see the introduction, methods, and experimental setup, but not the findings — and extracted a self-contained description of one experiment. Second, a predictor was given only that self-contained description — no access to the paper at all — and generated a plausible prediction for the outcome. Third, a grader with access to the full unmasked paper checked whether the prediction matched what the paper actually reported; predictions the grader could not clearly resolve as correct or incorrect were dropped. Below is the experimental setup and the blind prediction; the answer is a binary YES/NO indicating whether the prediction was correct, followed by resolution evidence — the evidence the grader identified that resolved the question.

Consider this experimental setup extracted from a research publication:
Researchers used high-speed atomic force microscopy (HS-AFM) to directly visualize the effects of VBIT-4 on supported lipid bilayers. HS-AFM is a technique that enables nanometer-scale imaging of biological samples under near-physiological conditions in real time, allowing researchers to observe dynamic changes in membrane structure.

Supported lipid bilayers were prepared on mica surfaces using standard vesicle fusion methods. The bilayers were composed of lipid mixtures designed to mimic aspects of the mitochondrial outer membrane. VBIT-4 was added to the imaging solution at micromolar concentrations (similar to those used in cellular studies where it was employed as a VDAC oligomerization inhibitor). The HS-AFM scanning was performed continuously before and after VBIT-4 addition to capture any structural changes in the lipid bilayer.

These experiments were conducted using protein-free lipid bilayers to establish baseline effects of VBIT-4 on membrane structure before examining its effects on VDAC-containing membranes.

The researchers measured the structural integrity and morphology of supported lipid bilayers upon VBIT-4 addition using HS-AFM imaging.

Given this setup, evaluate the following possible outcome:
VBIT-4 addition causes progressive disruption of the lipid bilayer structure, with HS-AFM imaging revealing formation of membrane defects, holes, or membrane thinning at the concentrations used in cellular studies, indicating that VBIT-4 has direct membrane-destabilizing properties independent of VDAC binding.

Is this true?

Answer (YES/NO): YES